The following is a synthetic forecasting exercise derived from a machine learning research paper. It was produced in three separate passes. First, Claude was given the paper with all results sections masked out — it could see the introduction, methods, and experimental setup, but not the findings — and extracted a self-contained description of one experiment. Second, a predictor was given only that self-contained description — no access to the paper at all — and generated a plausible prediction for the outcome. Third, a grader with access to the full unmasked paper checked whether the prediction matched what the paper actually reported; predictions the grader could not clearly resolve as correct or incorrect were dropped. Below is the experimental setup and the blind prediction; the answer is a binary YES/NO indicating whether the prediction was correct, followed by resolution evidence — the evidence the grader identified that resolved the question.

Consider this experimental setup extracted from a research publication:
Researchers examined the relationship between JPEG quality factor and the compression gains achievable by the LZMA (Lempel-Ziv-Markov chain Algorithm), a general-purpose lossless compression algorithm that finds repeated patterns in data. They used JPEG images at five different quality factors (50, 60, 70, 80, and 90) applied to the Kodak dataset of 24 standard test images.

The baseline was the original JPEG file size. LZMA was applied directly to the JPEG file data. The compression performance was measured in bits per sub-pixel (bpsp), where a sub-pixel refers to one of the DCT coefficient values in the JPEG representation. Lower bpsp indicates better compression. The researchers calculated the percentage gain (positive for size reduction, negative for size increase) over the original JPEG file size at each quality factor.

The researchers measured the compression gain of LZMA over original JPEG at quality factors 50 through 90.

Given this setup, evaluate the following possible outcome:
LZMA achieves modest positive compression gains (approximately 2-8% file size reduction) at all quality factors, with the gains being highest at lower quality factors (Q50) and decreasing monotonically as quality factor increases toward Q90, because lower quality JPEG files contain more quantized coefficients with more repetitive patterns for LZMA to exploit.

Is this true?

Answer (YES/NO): NO